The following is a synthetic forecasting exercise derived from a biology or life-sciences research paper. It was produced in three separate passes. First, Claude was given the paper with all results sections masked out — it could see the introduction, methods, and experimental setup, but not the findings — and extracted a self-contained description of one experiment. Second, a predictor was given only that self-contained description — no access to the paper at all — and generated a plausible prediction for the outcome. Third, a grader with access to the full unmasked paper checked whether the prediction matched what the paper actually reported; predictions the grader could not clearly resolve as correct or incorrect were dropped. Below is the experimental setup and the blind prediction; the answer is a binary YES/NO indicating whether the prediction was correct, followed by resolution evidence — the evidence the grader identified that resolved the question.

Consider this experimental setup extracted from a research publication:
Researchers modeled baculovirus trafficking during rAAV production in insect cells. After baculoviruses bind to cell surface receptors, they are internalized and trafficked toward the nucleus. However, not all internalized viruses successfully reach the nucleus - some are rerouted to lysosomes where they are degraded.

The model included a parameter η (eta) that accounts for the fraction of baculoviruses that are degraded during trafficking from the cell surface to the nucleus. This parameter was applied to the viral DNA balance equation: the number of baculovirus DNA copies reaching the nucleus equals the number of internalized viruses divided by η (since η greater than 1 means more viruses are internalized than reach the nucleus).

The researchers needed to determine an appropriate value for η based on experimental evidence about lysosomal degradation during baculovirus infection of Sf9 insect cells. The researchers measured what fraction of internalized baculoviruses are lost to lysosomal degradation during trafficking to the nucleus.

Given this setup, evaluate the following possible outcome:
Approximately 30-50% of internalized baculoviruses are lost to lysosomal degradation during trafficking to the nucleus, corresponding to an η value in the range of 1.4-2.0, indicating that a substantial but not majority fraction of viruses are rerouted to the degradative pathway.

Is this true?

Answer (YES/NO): YES